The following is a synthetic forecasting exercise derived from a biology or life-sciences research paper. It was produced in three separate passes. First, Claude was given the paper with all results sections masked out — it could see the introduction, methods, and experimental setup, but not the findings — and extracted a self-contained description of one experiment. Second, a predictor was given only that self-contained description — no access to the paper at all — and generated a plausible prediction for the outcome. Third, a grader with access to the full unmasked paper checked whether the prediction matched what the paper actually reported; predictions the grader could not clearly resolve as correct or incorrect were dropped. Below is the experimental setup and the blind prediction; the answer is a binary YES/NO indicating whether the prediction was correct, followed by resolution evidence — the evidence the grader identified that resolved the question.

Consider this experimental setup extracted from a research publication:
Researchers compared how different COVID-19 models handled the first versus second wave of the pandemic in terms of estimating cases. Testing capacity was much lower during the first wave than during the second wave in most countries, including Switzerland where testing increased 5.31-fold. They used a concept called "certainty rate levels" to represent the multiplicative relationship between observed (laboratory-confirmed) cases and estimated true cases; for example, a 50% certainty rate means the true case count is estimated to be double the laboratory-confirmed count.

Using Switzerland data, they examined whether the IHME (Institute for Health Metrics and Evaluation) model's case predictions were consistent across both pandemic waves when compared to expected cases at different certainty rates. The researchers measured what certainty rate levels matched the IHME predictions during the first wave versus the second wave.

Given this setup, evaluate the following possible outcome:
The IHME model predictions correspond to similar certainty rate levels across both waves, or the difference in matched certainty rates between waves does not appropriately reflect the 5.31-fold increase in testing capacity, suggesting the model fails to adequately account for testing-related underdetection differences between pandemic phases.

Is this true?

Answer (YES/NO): YES